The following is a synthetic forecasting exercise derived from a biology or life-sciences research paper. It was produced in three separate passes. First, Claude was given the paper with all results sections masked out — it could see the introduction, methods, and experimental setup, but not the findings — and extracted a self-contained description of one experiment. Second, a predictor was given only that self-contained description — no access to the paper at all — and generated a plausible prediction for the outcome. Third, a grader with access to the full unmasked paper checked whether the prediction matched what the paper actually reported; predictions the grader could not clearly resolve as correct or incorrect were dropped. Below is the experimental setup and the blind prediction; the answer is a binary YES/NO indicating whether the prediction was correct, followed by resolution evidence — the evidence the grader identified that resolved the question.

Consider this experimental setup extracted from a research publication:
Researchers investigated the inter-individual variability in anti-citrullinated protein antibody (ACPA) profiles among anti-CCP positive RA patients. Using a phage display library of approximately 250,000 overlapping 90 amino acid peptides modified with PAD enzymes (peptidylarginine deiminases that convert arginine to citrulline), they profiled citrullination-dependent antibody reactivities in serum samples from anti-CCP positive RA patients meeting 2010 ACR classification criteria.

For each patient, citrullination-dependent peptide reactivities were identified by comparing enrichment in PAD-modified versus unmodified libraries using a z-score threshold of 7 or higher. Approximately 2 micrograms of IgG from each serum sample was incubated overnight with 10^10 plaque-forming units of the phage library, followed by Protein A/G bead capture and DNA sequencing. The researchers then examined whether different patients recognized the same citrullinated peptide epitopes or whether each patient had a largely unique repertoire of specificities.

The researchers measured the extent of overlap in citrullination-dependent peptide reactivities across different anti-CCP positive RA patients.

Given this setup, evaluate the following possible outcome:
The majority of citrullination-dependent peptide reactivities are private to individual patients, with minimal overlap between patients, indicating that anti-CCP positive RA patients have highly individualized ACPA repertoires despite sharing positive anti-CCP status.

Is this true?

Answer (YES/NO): NO